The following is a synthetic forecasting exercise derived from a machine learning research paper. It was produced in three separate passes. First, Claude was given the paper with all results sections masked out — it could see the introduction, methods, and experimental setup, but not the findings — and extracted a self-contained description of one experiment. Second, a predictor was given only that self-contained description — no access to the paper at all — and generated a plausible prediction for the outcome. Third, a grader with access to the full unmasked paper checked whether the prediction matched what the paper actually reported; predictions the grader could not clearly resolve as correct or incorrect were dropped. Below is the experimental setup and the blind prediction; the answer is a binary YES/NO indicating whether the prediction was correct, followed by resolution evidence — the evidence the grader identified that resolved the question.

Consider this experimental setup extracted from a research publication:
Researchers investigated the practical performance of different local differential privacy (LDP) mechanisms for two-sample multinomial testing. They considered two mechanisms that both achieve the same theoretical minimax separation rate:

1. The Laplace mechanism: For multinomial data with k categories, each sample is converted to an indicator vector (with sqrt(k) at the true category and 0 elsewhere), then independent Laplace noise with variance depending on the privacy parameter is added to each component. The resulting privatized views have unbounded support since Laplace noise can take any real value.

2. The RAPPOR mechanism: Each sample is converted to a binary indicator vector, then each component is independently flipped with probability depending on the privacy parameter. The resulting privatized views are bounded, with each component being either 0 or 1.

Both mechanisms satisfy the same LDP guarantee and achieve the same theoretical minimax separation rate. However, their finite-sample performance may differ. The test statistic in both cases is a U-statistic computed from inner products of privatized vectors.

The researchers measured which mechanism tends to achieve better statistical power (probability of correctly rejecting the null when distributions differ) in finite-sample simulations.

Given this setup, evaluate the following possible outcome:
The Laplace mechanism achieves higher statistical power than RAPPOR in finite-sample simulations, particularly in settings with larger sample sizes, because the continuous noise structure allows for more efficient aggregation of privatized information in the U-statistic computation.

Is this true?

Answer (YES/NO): NO